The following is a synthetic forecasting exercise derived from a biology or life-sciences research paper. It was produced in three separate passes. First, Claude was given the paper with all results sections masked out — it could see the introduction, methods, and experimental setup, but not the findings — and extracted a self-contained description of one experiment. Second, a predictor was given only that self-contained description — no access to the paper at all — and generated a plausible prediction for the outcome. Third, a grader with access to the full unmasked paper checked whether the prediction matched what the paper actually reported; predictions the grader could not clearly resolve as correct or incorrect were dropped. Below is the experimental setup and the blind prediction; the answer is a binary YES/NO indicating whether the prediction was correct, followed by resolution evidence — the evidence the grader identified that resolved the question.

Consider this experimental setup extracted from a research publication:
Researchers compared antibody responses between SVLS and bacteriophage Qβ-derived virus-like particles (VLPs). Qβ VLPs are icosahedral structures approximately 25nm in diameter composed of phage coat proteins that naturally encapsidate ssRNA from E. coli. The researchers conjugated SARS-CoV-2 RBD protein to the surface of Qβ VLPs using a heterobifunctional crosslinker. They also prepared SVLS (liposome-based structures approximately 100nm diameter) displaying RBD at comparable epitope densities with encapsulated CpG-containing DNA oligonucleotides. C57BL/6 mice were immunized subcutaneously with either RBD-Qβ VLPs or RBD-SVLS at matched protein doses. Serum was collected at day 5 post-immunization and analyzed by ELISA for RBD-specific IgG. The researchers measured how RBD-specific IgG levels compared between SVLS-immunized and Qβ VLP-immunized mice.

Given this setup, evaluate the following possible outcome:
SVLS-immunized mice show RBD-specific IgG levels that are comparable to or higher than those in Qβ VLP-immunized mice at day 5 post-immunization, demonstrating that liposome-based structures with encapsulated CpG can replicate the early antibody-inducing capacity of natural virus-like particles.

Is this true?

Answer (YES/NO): YES